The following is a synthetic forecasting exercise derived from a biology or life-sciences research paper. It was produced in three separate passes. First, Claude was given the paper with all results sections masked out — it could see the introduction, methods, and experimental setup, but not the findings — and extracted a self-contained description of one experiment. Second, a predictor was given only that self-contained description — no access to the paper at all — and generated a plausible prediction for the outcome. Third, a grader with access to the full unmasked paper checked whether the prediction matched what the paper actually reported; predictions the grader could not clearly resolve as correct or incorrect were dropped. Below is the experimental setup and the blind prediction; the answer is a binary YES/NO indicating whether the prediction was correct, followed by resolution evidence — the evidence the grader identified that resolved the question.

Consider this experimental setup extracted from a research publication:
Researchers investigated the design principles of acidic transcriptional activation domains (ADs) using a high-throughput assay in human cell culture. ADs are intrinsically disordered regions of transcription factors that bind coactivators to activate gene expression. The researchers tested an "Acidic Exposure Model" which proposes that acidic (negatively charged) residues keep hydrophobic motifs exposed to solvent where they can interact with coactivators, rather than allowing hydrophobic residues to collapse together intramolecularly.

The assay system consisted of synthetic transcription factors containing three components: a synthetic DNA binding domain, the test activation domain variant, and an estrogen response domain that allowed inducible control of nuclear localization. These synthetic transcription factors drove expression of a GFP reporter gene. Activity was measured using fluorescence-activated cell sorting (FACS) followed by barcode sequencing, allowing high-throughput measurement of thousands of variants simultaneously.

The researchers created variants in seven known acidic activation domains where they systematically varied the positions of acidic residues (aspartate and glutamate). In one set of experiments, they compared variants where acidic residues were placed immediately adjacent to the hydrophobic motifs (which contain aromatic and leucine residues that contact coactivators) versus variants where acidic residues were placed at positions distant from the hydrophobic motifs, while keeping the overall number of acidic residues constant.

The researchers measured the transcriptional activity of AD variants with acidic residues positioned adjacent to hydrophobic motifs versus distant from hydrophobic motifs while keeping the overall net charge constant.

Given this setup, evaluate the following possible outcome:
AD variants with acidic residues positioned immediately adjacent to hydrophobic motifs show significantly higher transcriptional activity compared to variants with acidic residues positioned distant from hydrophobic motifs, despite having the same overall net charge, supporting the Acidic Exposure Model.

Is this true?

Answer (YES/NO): YES